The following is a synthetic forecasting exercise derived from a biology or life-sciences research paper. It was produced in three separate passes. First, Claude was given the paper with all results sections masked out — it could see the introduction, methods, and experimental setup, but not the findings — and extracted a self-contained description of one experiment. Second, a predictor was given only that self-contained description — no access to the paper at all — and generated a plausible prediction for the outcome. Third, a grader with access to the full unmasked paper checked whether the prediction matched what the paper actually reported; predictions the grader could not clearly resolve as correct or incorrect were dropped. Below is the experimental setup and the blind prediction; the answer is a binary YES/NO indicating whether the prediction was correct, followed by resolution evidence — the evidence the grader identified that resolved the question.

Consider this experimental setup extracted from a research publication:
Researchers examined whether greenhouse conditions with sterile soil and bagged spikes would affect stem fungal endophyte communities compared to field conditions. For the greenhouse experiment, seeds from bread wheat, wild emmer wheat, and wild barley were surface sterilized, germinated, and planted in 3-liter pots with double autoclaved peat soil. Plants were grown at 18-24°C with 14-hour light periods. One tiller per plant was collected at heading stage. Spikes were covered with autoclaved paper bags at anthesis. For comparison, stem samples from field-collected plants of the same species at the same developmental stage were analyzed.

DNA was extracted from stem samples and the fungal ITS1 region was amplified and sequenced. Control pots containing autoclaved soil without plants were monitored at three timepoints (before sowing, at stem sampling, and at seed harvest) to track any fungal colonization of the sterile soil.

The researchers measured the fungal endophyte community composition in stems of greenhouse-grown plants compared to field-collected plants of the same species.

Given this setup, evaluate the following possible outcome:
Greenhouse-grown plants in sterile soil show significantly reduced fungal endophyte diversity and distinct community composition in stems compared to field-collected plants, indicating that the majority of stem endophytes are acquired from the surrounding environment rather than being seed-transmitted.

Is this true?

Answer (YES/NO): NO